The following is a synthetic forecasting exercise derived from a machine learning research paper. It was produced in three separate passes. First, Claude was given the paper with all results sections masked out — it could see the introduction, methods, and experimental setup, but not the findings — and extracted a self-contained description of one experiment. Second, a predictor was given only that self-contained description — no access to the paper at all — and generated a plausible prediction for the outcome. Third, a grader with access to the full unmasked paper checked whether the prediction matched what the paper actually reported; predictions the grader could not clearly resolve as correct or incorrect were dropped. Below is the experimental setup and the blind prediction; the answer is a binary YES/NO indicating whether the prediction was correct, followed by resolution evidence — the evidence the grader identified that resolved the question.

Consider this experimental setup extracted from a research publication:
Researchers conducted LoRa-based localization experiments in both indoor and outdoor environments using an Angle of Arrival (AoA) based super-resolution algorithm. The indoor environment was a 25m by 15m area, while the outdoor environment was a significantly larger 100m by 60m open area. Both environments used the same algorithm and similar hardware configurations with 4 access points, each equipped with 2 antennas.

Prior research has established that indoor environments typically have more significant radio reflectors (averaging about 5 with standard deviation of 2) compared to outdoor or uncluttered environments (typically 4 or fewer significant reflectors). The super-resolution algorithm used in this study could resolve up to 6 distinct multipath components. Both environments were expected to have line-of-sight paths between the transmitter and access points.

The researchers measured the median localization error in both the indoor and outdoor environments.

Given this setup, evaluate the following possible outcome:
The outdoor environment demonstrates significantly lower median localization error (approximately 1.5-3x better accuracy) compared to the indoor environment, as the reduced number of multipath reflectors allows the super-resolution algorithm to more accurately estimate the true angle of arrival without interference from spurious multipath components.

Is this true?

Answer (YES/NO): NO